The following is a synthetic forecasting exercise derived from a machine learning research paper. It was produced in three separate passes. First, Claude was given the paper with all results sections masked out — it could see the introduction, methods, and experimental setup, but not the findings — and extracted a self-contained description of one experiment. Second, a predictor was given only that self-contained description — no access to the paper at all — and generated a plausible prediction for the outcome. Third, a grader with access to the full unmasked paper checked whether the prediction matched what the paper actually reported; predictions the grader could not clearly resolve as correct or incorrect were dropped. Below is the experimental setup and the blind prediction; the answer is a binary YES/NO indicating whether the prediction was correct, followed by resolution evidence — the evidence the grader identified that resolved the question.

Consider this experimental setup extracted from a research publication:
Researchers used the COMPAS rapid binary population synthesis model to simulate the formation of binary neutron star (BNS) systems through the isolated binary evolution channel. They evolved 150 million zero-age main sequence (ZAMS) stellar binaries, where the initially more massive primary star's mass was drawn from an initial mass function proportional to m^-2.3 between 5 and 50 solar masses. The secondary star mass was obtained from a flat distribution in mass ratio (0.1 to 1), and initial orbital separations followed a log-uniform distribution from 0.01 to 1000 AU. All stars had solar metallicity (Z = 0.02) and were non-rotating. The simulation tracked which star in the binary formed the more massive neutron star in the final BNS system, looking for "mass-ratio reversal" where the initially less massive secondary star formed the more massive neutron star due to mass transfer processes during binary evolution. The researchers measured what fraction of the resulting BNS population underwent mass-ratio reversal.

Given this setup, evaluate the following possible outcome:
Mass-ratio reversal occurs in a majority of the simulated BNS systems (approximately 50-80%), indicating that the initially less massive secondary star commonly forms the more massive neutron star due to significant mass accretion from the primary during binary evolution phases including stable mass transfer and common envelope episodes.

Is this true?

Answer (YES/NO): YES